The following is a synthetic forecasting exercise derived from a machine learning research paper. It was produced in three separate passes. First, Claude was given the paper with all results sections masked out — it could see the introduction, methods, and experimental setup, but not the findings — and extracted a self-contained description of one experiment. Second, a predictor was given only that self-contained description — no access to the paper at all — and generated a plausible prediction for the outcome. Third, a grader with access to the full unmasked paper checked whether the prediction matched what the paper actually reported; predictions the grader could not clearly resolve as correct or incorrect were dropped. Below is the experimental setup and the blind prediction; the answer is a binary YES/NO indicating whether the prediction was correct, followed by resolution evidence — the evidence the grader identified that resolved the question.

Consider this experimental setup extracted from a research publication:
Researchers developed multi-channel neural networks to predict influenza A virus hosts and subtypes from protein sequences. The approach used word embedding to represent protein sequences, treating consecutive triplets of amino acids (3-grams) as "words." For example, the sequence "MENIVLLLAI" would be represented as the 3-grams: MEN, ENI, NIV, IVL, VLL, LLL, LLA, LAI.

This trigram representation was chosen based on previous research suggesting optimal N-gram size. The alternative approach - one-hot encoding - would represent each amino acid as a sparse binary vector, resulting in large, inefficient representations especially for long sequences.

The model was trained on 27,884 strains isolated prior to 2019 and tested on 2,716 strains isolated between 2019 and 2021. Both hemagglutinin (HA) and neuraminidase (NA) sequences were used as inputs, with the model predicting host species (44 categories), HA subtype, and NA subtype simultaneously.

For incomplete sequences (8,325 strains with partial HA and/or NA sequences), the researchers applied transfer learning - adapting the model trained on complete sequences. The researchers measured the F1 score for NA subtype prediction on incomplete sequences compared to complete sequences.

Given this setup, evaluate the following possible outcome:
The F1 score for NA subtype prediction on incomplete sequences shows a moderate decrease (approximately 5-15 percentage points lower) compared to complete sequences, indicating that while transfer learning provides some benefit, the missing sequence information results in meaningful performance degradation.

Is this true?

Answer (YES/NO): NO